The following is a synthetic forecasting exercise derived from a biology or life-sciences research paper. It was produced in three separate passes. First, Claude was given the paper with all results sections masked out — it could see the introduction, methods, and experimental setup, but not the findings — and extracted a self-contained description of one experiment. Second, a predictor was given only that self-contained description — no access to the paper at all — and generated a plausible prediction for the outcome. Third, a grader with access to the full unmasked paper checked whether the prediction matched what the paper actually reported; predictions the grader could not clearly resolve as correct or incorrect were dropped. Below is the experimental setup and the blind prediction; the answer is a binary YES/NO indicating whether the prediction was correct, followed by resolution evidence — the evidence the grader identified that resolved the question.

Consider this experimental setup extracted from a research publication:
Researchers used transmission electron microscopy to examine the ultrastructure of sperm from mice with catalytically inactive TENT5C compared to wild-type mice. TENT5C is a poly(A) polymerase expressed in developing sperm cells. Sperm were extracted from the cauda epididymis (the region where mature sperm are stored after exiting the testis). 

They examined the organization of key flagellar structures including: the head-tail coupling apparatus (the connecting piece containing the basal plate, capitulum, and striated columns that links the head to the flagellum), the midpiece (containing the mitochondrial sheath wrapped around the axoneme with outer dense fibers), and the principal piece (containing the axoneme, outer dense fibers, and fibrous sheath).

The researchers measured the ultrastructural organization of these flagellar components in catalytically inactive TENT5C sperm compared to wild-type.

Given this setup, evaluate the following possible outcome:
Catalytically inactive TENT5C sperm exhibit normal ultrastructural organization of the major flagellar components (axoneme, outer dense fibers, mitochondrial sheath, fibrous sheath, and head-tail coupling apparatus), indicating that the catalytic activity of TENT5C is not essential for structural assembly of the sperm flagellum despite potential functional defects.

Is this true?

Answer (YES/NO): NO